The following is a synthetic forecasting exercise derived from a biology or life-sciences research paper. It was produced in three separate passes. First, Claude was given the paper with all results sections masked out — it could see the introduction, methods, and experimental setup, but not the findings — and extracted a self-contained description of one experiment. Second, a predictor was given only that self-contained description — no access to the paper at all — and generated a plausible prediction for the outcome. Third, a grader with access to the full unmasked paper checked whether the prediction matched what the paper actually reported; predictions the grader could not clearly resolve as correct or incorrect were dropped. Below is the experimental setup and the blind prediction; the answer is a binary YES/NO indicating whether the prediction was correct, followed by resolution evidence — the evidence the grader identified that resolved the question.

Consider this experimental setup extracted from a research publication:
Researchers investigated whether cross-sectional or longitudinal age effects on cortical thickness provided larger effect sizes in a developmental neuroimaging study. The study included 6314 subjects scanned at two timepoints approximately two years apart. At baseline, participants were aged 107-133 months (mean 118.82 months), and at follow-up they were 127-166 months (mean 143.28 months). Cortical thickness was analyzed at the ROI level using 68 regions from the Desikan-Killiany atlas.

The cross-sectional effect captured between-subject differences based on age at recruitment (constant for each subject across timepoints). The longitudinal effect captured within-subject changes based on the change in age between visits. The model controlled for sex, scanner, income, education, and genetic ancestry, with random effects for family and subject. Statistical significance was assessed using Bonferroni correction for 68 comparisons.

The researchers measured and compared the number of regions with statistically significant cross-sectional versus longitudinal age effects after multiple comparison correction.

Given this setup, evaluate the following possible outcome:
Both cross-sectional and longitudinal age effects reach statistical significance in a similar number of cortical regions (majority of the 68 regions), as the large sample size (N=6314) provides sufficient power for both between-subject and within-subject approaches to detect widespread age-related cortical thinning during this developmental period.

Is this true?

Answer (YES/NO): YES